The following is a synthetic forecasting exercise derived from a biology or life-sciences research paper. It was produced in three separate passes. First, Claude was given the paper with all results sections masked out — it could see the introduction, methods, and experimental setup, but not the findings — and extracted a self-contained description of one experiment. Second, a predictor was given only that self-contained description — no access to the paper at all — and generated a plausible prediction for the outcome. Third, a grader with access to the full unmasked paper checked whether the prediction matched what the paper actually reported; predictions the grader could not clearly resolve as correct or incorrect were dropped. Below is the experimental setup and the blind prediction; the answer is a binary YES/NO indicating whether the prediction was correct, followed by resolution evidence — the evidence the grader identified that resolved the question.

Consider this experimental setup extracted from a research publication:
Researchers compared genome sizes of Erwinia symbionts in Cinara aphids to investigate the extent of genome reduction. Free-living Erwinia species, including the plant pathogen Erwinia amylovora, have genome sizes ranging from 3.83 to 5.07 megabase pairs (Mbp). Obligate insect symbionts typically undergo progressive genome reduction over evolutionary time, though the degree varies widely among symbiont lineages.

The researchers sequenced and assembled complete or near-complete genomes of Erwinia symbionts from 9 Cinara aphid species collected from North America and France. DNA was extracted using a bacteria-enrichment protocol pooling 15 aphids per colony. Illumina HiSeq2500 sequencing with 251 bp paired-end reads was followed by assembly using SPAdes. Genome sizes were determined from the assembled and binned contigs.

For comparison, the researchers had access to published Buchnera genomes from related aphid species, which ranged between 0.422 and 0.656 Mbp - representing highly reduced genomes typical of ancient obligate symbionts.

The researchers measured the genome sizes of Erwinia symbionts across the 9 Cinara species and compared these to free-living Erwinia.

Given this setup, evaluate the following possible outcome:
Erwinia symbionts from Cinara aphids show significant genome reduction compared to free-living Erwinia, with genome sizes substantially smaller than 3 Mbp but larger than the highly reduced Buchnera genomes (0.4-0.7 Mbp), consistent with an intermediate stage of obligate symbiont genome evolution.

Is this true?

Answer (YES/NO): YES